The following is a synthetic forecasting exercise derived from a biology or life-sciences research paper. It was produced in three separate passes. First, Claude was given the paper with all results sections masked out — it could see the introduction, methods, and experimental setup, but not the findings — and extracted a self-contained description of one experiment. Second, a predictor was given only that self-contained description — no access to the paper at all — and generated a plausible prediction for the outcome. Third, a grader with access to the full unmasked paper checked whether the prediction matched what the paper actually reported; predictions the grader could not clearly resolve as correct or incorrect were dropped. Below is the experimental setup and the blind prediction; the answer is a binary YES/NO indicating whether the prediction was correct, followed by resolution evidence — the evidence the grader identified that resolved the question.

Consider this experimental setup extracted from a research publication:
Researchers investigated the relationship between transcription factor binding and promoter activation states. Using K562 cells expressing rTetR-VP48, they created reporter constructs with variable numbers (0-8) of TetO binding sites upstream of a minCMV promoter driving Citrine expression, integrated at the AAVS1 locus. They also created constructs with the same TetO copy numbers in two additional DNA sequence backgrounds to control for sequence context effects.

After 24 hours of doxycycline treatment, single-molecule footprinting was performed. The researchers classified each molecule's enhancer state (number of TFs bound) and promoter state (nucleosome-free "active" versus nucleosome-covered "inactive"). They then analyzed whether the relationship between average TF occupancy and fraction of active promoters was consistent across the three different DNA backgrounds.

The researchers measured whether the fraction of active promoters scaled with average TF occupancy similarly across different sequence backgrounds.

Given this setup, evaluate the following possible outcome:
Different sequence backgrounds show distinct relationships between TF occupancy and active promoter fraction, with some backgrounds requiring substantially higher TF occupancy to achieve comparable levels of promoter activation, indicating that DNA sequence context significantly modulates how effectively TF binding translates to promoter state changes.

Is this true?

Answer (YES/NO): NO